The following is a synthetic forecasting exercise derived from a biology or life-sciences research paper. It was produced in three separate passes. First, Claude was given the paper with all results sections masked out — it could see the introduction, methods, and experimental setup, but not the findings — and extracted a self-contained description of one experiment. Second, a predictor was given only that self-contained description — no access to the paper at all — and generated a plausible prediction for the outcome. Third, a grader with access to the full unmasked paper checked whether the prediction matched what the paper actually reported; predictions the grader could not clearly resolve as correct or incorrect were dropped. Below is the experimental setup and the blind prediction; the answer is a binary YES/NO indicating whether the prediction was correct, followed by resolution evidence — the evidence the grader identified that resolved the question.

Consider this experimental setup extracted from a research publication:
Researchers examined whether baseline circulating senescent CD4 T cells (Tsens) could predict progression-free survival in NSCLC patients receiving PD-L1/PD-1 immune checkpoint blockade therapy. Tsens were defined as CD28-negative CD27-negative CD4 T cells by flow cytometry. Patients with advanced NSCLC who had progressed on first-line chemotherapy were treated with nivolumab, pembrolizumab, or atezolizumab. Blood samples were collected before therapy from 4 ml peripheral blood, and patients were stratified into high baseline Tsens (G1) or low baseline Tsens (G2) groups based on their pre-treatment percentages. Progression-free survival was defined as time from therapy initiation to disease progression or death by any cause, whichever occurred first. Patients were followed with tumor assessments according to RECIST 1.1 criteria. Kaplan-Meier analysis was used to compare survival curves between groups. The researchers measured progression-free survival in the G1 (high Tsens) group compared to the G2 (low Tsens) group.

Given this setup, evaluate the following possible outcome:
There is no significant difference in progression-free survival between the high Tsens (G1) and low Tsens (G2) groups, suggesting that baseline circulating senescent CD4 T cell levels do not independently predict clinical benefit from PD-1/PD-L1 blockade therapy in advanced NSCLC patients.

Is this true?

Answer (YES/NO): NO